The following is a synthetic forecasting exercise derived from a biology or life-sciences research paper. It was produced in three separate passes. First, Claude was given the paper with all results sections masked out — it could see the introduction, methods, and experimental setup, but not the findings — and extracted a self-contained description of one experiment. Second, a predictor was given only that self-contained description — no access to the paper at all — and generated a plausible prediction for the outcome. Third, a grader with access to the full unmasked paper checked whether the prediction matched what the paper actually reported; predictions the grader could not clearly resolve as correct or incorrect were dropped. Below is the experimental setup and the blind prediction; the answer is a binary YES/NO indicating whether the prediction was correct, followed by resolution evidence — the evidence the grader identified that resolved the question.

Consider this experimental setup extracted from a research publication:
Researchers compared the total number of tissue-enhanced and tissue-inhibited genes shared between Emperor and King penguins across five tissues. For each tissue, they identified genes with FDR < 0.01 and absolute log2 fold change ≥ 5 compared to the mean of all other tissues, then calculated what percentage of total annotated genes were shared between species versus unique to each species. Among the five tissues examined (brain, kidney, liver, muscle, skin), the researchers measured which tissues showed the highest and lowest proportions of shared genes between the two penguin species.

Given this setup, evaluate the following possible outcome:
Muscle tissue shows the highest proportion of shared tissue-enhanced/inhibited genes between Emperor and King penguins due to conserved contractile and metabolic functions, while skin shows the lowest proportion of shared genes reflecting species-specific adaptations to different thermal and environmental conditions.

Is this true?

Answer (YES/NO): NO